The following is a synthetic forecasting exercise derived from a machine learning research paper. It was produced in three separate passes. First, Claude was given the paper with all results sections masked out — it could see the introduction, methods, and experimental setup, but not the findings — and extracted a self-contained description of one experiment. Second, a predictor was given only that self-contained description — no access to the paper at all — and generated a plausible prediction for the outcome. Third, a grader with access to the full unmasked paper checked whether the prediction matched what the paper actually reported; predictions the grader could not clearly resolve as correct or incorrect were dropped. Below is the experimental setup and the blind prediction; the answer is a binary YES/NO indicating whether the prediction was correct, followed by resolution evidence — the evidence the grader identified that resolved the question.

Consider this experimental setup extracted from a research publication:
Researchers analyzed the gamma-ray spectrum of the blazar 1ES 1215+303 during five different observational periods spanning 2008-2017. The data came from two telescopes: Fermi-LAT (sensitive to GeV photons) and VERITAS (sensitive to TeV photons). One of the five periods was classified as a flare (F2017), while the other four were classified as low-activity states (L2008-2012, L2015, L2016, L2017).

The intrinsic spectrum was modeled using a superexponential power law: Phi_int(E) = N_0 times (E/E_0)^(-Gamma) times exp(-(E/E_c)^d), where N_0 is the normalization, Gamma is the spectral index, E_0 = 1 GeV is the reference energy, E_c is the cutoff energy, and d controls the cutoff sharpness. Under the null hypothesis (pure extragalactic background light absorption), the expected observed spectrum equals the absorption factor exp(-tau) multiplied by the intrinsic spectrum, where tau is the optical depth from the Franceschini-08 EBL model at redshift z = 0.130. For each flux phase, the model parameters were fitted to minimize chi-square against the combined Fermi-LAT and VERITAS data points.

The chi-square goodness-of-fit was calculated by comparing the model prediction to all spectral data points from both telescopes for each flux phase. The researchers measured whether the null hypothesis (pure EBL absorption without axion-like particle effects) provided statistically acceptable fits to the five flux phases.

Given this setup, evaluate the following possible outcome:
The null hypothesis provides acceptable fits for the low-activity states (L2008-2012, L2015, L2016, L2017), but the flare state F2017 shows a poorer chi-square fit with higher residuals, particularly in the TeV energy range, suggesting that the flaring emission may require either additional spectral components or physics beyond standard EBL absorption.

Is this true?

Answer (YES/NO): NO